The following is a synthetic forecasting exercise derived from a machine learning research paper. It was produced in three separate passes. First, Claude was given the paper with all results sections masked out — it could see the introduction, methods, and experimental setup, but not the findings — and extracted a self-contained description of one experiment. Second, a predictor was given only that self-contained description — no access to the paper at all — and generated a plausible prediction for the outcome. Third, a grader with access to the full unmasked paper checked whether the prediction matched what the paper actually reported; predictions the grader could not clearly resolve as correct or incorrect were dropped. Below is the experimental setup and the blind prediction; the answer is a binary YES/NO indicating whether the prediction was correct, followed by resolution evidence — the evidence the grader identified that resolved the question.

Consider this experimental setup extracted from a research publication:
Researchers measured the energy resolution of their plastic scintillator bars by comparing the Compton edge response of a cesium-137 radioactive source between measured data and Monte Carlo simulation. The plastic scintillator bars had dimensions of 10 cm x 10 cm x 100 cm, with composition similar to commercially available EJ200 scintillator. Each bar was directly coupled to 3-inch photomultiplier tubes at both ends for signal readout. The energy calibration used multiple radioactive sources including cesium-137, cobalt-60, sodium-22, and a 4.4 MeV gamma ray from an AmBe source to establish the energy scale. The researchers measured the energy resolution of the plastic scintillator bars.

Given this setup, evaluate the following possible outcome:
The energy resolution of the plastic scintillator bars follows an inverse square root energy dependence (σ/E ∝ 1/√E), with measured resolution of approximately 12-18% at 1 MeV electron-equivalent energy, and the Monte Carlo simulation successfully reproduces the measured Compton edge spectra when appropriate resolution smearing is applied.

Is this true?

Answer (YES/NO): YES